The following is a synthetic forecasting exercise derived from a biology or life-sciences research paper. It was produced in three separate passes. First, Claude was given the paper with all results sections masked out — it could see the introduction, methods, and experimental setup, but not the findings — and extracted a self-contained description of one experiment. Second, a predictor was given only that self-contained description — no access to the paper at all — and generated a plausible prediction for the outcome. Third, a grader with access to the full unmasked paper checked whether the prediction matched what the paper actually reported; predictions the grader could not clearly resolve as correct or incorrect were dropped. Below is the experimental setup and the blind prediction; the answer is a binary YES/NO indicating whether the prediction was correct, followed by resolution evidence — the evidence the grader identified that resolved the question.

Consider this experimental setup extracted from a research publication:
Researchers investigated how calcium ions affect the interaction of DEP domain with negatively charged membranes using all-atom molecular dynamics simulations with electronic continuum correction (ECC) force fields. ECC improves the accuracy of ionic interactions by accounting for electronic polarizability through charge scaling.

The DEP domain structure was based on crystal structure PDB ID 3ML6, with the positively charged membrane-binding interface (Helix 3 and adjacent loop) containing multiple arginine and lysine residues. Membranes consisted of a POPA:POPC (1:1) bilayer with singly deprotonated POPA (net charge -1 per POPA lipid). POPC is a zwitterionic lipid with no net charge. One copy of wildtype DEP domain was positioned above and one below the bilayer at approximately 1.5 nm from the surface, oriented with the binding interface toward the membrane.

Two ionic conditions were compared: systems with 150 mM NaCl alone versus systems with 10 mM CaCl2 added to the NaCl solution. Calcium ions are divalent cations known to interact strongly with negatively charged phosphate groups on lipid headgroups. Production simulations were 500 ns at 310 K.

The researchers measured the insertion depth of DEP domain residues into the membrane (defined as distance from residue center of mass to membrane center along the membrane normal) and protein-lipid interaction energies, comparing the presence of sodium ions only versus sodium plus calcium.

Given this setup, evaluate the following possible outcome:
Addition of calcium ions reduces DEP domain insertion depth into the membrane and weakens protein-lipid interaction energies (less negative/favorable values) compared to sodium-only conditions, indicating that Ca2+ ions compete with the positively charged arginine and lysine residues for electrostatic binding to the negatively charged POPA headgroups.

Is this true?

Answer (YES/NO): NO